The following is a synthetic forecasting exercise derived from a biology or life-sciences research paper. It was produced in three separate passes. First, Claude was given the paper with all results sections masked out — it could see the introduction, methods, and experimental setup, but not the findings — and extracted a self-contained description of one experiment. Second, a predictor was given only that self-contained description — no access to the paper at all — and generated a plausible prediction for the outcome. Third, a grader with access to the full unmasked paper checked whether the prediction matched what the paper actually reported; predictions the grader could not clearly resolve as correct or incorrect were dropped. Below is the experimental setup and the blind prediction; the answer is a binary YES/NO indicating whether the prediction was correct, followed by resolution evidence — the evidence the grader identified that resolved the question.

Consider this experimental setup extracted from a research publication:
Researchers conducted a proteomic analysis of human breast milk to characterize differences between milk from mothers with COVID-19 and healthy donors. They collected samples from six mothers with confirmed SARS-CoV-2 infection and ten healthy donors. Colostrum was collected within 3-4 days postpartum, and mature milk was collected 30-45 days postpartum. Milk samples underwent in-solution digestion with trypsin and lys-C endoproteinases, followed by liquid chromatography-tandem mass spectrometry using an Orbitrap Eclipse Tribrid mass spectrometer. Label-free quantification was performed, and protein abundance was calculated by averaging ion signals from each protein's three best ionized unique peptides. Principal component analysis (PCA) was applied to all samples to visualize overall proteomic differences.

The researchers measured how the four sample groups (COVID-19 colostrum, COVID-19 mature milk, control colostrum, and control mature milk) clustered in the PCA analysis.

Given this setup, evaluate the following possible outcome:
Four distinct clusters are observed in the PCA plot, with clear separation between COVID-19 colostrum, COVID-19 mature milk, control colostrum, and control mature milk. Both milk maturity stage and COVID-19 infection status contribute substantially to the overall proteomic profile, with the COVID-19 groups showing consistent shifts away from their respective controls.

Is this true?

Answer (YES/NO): NO